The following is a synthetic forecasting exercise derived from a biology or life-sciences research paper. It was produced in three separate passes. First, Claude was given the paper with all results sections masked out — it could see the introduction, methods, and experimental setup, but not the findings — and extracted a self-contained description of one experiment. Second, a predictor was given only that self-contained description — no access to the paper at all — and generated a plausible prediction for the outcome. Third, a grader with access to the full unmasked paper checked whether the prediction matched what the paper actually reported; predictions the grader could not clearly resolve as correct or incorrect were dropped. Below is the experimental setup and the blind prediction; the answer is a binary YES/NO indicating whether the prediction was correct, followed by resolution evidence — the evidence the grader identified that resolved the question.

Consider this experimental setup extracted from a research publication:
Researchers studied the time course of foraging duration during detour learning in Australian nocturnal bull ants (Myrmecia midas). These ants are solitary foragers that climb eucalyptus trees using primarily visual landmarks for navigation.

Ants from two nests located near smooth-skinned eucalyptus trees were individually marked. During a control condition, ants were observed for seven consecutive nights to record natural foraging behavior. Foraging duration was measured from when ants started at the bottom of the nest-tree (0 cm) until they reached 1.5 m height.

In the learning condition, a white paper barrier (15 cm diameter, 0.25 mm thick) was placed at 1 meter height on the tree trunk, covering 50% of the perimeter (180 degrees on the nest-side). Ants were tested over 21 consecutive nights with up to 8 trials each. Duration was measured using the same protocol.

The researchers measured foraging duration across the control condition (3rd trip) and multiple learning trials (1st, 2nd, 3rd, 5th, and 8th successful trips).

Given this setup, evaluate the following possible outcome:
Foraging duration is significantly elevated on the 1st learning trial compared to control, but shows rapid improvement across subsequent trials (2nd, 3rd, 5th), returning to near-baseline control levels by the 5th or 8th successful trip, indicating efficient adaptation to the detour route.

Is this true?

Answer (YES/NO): YES